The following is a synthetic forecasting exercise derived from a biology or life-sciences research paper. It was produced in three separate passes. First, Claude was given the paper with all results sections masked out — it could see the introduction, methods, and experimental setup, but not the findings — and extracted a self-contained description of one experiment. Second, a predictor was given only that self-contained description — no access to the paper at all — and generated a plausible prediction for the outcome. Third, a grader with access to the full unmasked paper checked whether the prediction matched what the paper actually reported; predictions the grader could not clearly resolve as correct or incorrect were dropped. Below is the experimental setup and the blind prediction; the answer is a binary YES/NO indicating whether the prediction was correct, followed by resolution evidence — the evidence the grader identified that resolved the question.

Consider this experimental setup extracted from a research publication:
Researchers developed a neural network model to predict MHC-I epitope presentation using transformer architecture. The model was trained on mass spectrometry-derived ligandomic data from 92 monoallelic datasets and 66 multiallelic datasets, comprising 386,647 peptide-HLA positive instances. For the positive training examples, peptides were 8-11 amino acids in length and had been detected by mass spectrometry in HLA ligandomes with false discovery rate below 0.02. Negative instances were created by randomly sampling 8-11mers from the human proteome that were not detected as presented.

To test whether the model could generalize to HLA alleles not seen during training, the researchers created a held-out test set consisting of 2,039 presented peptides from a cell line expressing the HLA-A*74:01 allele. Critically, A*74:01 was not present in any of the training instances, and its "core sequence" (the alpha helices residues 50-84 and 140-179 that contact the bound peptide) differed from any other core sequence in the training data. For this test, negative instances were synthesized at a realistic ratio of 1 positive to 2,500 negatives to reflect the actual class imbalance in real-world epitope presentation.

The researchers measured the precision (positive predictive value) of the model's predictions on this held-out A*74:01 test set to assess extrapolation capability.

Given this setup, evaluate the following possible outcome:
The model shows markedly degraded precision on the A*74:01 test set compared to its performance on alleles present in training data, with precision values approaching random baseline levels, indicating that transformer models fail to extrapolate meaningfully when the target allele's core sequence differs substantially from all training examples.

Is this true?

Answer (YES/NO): NO